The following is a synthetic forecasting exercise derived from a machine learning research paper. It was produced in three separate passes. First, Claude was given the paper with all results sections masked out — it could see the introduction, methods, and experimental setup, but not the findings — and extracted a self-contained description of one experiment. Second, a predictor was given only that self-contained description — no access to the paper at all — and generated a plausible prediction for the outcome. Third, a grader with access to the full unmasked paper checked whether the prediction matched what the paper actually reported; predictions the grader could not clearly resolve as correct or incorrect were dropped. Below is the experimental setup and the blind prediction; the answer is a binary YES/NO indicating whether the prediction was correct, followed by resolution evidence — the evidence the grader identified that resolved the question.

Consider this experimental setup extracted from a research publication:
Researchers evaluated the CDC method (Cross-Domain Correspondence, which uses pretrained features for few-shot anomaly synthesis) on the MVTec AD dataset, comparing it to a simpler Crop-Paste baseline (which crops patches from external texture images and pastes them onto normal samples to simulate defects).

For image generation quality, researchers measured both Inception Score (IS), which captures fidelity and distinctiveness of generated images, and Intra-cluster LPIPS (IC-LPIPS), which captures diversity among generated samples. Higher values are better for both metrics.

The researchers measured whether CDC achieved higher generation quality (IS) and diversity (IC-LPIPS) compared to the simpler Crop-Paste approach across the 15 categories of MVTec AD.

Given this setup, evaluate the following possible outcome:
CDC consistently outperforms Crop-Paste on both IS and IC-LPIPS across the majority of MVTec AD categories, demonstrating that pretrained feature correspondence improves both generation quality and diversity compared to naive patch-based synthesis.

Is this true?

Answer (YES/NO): NO